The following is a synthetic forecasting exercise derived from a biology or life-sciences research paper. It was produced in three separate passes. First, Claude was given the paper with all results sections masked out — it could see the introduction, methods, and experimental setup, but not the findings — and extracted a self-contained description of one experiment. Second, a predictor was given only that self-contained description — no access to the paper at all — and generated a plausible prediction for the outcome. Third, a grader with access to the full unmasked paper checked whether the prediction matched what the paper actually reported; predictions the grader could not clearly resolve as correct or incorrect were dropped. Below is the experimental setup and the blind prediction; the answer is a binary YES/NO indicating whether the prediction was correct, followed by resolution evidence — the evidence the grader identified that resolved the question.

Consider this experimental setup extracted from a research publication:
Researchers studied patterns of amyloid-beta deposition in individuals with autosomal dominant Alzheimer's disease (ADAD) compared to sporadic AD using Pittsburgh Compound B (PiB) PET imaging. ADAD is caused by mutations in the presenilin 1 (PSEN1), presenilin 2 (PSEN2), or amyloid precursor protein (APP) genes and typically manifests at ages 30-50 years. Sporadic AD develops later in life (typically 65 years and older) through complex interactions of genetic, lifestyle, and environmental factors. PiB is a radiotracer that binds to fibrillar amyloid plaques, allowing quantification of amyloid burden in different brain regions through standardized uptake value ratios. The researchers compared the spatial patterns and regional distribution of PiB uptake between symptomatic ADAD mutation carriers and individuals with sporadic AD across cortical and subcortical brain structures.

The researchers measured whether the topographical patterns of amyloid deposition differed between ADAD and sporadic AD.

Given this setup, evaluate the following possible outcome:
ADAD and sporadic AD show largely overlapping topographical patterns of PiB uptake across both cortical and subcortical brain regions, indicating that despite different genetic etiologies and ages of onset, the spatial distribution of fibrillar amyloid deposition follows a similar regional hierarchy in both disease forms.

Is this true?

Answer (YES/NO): NO